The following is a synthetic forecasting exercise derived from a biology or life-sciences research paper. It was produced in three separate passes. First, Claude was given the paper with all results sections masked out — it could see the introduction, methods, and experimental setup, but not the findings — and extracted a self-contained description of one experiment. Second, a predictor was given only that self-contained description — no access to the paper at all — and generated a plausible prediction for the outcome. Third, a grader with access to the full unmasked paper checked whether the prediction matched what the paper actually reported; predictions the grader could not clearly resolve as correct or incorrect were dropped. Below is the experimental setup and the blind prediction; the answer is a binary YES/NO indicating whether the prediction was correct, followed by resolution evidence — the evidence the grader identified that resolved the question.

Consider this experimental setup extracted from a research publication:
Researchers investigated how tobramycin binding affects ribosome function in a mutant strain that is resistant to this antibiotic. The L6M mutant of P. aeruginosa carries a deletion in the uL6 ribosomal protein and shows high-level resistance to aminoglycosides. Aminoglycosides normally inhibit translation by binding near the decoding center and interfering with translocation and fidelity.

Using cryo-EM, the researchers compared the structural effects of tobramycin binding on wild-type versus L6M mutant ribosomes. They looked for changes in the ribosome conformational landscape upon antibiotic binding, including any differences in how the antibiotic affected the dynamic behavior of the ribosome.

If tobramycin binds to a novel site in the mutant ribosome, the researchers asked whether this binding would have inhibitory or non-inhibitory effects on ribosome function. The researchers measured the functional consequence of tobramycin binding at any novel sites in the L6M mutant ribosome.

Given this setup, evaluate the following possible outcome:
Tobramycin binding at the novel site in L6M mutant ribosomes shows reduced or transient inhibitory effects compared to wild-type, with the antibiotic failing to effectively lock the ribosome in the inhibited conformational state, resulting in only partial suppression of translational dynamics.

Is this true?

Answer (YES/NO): NO